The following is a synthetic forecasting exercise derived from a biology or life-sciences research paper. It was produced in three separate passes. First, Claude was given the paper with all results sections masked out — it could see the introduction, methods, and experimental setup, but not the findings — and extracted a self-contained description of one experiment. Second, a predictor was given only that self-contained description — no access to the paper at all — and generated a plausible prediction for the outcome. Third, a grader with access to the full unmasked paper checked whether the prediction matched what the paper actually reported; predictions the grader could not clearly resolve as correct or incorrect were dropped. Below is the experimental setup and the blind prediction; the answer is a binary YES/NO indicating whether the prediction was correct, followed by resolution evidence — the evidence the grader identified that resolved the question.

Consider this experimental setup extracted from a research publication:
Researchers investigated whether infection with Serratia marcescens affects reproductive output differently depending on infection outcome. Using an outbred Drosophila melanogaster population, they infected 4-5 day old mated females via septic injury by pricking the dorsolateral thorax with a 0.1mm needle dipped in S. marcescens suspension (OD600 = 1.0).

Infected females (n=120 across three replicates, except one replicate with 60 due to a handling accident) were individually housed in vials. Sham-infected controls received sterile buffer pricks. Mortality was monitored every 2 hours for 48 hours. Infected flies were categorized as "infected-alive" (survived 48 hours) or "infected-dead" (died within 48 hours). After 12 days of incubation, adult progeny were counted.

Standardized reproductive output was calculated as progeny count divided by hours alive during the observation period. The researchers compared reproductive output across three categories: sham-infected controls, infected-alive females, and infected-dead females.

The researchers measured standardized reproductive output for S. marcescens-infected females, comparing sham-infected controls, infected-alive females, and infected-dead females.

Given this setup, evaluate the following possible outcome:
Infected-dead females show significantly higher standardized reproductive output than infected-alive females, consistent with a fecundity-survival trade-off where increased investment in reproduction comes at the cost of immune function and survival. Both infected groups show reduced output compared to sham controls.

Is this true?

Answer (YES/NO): NO